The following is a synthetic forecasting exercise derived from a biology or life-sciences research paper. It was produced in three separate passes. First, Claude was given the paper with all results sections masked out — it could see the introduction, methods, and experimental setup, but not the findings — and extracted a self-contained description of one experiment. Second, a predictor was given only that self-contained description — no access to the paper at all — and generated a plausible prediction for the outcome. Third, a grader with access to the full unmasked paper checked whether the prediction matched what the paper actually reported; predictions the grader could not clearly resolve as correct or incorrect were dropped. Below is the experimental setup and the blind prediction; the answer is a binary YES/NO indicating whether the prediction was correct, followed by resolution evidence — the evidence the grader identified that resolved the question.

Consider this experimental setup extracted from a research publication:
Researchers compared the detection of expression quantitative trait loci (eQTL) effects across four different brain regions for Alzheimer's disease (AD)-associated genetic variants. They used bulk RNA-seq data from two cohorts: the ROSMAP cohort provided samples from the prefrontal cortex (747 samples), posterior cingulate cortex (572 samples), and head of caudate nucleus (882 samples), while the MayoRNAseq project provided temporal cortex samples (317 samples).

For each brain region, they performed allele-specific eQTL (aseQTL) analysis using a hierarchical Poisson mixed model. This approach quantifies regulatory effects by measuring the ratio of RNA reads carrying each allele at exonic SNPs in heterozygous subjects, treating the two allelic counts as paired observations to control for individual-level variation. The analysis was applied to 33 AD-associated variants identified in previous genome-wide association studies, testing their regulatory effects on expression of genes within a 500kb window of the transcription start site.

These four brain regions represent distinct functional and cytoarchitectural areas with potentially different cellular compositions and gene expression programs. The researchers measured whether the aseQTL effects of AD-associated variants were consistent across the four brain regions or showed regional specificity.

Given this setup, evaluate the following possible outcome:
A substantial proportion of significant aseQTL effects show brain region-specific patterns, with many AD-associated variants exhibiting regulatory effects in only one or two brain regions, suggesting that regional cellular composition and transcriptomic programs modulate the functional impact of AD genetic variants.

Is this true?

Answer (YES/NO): NO